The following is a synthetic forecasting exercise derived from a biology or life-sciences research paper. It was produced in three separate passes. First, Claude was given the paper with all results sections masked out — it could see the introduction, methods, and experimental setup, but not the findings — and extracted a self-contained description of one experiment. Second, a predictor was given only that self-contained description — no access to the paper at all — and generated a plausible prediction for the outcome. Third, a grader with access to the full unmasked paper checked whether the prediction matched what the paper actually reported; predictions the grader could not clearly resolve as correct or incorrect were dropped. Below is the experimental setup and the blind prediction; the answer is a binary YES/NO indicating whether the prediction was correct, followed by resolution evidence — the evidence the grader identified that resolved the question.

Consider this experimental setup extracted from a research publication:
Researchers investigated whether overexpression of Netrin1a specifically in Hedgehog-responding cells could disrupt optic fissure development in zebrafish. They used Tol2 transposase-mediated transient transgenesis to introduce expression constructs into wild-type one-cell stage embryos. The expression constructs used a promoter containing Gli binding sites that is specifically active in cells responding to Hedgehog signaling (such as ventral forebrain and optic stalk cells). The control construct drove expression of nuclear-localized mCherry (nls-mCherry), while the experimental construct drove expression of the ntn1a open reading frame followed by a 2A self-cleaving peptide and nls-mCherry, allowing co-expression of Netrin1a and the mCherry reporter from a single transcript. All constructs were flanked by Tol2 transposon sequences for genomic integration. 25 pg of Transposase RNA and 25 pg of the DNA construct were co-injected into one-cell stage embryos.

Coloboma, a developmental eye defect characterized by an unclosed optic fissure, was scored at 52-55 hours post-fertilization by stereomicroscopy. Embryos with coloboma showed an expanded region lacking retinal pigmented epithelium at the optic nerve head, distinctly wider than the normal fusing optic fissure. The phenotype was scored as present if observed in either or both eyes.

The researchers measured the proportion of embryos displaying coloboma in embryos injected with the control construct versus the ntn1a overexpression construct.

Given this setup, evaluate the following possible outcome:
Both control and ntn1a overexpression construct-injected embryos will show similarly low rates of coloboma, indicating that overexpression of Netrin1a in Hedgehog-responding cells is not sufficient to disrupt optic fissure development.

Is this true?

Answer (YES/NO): NO